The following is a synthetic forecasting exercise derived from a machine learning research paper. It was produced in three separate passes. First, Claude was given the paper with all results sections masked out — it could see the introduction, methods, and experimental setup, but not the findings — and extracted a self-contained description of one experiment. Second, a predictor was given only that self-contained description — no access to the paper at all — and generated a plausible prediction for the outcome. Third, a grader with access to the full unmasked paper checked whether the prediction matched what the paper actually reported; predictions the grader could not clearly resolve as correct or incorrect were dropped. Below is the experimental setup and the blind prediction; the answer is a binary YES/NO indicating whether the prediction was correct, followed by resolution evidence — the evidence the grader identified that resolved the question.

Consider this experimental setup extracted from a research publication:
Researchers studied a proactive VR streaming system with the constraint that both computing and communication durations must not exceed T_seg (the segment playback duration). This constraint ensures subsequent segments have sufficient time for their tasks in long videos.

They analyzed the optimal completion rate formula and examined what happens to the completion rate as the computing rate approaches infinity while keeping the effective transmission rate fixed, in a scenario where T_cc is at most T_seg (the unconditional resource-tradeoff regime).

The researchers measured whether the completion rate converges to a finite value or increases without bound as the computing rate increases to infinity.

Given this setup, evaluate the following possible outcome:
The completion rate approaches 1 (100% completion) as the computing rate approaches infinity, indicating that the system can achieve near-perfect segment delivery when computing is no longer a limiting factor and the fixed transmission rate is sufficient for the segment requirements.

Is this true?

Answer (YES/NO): NO